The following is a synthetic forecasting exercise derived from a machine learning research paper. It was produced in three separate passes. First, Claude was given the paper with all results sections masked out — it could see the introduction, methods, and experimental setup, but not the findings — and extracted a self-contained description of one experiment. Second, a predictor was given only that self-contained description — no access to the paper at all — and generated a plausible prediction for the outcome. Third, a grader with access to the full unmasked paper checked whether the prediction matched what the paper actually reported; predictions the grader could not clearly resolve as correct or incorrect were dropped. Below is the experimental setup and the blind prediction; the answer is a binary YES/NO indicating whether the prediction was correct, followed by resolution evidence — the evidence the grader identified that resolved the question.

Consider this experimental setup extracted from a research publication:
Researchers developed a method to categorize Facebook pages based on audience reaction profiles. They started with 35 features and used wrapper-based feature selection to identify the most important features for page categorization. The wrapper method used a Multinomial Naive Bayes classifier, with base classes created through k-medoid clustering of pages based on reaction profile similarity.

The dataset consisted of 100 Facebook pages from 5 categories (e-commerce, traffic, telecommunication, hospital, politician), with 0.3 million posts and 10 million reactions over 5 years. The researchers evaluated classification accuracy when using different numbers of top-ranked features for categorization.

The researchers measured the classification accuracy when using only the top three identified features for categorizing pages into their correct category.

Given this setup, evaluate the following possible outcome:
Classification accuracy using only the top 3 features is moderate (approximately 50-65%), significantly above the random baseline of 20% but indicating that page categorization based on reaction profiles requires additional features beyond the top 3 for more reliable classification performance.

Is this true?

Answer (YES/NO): NO